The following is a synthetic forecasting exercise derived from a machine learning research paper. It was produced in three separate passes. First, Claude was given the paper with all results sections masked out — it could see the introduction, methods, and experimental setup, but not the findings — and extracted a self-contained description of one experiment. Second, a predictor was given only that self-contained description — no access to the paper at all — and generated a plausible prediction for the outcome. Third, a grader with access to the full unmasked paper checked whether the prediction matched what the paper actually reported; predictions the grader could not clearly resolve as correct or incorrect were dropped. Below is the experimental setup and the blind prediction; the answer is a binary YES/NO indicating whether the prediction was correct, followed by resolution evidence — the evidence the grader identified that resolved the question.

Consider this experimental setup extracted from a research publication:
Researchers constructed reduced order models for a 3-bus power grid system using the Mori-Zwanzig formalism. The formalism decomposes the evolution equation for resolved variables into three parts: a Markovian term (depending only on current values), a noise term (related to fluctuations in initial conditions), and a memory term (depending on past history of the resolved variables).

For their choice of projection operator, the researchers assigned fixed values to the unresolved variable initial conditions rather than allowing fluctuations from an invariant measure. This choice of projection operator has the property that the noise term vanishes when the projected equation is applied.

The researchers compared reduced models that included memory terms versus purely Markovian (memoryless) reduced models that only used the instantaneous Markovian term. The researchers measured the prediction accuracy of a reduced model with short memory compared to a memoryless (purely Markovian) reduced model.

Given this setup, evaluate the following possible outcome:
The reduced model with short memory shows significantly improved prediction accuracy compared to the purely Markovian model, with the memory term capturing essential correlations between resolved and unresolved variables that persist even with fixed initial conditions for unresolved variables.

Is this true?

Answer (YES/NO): YES